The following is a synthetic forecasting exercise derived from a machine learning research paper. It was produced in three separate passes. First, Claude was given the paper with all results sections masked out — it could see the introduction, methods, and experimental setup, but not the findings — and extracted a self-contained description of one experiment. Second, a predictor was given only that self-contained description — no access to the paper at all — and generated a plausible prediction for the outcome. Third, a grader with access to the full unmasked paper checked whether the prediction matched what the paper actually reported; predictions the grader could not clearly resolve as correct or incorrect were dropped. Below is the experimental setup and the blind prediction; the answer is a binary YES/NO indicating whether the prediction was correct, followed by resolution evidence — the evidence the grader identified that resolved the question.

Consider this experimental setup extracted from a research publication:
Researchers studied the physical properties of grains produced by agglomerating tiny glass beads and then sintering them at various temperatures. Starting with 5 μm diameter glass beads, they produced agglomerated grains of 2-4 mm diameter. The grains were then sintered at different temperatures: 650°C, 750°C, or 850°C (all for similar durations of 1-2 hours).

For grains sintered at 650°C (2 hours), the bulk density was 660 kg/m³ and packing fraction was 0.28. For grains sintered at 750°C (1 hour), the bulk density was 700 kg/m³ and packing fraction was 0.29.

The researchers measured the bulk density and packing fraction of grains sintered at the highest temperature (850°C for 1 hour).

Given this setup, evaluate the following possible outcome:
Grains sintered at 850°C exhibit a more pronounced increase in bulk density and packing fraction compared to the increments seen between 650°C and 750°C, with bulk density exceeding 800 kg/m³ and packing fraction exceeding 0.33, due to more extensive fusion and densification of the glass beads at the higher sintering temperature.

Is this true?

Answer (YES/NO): YES